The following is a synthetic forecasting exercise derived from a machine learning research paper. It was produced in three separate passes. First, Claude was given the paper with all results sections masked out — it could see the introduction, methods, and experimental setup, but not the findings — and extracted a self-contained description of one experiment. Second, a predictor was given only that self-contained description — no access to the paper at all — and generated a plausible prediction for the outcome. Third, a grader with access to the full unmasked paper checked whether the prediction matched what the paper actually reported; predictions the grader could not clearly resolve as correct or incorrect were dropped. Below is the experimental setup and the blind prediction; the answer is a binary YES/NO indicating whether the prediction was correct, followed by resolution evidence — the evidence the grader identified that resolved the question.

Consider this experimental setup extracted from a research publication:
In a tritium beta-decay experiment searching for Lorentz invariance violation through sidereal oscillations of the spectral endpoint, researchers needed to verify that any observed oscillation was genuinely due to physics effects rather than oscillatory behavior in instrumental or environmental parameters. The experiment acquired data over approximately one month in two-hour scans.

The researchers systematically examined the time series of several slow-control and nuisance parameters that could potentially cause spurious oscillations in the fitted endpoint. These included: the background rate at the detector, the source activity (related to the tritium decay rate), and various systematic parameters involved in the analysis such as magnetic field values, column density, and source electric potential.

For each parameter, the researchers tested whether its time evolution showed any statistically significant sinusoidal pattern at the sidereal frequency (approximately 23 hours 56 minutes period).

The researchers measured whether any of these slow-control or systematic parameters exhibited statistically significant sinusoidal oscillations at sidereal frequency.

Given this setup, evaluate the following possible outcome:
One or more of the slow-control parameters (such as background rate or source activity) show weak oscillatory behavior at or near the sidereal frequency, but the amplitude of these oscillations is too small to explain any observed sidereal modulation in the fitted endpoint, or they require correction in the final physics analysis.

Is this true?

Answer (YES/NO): NO